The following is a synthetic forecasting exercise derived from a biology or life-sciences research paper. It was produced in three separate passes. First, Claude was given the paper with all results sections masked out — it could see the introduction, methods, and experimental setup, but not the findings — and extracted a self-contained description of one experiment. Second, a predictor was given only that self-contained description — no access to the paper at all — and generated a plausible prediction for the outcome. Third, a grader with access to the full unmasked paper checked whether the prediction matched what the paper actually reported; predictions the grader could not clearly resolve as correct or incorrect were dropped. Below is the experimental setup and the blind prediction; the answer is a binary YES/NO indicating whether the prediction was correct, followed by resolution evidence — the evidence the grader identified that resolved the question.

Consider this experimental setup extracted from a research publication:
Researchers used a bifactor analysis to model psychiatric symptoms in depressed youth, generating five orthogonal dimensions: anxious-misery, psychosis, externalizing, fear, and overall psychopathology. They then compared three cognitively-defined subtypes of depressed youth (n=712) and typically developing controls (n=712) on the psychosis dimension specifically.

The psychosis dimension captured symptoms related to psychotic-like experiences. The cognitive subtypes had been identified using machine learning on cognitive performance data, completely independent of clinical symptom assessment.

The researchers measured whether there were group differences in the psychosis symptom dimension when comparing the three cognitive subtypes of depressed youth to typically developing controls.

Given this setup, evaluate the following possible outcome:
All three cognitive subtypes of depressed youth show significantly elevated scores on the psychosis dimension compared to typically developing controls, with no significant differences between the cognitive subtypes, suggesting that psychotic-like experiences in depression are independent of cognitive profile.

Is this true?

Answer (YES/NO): NO